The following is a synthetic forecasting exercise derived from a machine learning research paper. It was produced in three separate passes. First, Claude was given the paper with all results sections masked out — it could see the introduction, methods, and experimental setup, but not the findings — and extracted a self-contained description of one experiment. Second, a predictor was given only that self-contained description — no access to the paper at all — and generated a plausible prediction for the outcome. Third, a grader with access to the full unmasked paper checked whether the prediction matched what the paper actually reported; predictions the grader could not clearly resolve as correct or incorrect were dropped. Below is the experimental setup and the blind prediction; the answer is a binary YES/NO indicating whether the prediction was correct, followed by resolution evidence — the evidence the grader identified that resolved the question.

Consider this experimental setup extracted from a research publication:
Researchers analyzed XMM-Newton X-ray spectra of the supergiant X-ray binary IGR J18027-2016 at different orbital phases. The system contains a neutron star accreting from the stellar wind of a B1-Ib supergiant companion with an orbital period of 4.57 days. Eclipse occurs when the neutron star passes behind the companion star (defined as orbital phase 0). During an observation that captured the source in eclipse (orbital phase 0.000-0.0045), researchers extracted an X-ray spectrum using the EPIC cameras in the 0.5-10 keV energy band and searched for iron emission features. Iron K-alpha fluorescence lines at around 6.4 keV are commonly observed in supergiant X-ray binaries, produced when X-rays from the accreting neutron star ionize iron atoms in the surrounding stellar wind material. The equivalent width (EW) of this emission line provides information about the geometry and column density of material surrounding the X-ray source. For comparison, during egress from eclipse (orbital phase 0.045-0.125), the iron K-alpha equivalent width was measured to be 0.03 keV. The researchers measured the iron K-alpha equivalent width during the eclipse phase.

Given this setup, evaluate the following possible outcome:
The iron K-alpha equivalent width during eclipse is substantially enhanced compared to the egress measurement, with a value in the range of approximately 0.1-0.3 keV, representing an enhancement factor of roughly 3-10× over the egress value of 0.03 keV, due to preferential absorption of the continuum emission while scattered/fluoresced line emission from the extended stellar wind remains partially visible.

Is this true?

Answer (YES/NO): NO